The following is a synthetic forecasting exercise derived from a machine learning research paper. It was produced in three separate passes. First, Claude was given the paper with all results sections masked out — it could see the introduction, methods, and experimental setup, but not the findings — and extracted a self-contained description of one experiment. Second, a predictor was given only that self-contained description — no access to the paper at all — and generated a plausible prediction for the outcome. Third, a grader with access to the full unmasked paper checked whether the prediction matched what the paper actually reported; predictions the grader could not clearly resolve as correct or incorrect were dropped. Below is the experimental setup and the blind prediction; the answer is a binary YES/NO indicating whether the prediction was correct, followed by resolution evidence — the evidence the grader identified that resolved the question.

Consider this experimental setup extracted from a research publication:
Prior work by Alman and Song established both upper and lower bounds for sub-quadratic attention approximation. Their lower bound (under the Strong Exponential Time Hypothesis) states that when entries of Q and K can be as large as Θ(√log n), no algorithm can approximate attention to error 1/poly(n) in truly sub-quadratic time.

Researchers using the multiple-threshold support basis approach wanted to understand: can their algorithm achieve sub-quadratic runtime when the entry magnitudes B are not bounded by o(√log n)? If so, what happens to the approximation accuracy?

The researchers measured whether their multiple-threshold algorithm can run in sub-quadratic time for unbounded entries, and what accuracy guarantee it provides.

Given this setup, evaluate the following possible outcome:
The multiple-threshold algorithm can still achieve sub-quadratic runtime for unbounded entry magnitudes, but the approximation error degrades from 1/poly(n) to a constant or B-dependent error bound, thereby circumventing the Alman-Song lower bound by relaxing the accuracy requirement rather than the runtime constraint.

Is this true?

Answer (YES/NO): YES